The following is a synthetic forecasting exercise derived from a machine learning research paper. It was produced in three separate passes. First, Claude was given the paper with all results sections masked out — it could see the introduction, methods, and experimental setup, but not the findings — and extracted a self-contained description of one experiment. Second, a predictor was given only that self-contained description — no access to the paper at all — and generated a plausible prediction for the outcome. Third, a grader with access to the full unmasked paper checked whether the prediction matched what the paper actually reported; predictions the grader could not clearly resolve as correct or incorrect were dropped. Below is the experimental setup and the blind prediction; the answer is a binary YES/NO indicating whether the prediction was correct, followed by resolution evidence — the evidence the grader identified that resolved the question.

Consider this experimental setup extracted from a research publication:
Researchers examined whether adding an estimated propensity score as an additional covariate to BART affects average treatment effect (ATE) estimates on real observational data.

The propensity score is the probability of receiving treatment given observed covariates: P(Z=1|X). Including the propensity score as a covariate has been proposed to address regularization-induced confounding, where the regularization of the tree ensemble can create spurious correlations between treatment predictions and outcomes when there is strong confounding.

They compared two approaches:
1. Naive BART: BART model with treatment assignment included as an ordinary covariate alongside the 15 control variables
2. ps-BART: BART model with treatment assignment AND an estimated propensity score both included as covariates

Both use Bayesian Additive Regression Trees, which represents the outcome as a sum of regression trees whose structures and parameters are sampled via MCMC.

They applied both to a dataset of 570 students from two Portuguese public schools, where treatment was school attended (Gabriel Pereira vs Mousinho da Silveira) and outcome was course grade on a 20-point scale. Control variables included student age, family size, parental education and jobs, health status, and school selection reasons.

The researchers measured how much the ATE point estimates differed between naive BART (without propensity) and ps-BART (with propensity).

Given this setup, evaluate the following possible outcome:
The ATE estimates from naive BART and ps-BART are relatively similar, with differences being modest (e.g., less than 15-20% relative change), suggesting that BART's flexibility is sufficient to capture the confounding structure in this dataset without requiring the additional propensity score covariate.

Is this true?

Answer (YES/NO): YES